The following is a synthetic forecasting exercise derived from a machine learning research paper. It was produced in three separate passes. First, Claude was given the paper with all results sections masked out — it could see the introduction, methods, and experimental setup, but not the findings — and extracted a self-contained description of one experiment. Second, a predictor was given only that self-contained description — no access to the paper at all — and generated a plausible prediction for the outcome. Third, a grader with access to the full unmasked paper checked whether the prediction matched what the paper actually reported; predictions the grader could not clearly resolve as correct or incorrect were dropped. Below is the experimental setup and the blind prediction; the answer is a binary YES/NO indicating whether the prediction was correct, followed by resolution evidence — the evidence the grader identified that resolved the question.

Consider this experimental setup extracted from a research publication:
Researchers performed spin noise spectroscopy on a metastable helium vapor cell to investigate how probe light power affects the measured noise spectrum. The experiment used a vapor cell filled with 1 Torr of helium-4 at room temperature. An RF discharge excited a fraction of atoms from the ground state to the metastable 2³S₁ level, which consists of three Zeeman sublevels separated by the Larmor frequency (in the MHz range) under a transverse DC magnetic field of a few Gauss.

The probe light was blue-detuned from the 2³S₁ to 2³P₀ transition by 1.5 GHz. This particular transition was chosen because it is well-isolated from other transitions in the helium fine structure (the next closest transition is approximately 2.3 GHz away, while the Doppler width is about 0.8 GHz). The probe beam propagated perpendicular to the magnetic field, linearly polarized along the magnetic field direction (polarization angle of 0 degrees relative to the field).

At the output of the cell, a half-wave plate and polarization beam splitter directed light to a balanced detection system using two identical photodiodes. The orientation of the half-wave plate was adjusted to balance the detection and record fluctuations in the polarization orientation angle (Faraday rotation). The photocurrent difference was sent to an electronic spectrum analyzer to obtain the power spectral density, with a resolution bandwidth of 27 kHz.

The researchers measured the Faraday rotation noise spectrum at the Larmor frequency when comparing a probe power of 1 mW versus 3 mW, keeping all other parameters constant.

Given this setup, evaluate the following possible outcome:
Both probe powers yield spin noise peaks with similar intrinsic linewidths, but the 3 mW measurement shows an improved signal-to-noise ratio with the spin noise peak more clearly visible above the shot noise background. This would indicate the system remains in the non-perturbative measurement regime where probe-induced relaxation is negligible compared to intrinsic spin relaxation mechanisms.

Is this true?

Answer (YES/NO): NO